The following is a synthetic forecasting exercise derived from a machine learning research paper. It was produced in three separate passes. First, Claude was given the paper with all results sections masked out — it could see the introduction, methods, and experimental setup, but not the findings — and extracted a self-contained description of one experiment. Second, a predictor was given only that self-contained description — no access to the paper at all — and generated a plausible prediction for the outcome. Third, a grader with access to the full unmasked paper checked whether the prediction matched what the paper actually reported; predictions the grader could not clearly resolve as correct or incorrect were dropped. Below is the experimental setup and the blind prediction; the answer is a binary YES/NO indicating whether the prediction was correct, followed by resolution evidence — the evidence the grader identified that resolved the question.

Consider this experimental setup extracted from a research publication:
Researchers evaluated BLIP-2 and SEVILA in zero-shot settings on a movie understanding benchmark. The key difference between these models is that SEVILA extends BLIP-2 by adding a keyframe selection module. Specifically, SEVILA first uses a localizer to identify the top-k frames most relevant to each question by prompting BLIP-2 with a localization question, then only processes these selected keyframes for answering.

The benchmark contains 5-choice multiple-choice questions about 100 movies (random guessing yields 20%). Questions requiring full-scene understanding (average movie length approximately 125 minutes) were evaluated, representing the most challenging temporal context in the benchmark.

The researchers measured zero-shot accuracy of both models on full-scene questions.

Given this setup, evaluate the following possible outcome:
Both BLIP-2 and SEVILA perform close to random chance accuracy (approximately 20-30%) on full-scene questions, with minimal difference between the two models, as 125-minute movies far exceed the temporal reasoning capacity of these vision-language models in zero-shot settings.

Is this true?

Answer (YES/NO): NO